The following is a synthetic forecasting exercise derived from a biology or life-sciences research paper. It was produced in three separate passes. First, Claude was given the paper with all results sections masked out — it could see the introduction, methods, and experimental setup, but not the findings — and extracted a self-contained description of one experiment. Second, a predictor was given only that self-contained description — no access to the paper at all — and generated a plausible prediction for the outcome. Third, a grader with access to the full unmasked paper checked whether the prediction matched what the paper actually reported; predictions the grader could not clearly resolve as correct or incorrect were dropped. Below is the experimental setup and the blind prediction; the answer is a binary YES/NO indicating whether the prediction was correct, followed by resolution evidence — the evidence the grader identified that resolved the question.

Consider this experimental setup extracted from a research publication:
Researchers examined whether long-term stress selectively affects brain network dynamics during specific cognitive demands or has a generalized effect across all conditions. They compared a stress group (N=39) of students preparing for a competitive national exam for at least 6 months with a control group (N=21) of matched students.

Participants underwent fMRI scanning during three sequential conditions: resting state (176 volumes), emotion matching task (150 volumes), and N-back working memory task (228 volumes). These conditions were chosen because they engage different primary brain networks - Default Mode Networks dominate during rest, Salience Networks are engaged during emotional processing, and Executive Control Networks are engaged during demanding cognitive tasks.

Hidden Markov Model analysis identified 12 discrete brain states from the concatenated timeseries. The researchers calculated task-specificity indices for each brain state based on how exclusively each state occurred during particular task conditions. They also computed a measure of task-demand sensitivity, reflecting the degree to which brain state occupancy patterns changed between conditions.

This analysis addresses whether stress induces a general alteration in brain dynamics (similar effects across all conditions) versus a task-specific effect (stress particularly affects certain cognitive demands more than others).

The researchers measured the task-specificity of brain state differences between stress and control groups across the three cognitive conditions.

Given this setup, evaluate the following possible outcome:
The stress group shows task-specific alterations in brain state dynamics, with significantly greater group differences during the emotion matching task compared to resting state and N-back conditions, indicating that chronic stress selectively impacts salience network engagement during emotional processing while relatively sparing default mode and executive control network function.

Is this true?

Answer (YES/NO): NO